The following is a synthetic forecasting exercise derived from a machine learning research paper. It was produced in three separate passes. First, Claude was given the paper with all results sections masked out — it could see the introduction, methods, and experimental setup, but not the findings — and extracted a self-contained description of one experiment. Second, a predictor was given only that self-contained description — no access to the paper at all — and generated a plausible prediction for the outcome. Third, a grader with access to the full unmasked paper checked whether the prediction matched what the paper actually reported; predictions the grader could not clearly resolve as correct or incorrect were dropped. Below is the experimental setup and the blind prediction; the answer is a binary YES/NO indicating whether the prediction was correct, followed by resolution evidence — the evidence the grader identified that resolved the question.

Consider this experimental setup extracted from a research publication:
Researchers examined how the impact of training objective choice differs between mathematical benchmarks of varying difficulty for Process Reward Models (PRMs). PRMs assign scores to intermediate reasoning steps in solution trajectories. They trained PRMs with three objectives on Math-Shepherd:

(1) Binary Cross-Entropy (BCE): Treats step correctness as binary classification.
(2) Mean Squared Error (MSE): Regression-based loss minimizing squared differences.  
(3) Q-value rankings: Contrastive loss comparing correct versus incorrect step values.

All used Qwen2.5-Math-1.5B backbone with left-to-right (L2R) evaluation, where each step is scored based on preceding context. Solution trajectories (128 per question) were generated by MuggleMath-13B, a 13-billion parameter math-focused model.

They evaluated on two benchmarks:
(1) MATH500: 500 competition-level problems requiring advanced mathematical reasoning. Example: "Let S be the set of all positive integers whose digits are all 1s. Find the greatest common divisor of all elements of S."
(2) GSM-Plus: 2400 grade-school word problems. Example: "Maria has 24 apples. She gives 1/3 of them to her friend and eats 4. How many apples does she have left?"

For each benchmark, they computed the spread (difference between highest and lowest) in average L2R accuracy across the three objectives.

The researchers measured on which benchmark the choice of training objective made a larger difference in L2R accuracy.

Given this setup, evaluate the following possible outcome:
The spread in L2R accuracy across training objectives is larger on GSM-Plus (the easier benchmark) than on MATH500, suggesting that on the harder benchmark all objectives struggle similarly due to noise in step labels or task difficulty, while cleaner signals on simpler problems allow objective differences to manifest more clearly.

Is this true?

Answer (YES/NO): NO